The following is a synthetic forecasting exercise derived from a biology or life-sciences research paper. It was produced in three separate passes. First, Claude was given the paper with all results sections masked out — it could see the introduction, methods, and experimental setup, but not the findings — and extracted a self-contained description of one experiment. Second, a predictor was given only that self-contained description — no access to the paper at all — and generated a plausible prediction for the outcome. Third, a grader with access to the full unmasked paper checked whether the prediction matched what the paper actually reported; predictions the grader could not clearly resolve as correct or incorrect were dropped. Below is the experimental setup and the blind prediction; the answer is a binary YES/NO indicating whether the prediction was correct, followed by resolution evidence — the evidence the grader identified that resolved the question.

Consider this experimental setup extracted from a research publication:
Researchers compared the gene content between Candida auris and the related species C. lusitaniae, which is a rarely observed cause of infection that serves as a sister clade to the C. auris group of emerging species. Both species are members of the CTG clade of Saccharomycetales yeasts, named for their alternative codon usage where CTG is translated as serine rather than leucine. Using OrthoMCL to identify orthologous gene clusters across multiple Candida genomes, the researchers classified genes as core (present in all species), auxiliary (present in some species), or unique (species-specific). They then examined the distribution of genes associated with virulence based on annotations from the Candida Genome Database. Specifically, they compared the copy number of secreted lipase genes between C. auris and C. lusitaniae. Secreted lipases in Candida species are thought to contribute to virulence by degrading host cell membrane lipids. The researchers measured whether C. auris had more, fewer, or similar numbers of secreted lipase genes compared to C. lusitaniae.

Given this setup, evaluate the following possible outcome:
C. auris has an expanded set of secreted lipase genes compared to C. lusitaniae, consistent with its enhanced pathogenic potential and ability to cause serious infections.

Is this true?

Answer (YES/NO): YES